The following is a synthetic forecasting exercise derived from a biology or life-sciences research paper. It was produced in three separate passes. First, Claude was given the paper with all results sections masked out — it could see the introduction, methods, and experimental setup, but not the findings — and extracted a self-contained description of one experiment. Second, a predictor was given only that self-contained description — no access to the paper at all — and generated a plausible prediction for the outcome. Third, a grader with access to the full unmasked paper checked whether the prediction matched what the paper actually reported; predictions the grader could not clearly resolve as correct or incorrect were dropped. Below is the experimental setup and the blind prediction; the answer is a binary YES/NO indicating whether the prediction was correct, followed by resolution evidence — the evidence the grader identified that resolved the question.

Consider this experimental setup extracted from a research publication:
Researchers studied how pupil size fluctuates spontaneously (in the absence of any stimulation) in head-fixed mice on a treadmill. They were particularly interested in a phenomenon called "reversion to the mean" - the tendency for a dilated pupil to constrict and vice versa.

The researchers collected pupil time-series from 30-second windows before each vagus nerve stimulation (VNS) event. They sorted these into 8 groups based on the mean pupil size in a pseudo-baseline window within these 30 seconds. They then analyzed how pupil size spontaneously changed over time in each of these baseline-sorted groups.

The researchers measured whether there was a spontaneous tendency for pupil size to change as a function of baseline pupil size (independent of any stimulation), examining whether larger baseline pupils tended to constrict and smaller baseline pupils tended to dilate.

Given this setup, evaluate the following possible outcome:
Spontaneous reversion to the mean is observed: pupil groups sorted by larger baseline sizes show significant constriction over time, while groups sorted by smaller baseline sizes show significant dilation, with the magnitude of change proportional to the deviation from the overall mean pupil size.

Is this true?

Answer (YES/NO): NO